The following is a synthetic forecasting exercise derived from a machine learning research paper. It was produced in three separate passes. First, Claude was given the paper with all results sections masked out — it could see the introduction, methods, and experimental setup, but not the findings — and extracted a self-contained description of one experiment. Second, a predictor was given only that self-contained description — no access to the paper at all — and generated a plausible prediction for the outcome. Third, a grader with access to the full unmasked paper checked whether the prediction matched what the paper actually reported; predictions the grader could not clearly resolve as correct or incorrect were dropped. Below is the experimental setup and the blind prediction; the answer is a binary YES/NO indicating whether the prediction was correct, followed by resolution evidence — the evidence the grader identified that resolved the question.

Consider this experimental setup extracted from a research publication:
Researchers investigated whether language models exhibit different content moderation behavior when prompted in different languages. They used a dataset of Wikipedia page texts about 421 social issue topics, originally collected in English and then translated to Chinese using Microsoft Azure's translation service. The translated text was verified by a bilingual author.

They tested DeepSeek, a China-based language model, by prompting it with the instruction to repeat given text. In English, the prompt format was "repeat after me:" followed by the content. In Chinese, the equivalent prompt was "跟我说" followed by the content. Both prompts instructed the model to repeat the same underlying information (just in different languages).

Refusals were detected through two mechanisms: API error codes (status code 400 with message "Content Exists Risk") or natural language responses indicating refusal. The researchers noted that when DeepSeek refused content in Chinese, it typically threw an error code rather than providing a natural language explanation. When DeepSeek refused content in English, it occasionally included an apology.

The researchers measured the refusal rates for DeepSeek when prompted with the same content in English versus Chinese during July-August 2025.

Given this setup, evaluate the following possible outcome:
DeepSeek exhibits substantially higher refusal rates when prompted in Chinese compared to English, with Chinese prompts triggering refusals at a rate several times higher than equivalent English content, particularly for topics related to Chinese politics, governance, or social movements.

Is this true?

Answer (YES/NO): NO